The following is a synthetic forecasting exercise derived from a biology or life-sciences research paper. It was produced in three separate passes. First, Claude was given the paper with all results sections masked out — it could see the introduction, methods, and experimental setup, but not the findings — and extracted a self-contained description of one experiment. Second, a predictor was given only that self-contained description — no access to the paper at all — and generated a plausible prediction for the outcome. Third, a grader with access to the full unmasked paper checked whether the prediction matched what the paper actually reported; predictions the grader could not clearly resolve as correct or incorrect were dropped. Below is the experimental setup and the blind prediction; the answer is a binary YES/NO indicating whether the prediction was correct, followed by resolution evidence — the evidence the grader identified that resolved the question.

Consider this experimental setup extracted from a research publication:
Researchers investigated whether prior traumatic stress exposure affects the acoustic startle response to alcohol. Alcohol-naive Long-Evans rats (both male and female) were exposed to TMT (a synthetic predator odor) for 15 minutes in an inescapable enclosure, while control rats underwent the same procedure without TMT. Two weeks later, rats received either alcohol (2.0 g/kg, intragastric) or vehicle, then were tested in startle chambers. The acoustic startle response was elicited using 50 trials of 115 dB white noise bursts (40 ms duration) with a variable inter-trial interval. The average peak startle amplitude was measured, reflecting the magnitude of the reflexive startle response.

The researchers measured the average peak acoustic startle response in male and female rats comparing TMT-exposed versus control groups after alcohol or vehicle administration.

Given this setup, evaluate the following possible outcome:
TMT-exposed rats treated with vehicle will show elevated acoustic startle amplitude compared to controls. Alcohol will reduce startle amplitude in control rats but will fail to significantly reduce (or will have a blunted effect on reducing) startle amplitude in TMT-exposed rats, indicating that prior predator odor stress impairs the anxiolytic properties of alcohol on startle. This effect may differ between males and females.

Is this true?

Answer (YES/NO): YES